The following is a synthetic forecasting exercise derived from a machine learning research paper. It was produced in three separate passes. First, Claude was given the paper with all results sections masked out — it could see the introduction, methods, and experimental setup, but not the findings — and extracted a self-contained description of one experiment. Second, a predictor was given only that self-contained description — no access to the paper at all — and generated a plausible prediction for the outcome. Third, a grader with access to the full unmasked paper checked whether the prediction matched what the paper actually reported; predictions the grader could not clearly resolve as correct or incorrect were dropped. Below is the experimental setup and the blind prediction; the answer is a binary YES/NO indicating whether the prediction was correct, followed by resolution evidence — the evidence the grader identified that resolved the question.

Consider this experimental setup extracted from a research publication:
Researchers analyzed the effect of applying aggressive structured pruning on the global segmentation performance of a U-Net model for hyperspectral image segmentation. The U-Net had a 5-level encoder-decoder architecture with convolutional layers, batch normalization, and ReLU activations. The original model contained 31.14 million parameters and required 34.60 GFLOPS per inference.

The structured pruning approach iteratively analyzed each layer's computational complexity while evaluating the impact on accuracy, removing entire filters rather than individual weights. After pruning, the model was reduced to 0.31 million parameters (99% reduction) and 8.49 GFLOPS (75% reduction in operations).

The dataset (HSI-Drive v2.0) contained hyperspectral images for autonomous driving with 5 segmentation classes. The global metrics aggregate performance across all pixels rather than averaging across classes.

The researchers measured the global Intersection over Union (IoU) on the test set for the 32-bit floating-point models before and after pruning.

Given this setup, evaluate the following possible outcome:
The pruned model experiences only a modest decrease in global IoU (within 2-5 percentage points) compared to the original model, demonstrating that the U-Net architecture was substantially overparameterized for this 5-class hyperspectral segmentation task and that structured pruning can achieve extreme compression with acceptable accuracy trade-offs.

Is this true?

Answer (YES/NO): YES